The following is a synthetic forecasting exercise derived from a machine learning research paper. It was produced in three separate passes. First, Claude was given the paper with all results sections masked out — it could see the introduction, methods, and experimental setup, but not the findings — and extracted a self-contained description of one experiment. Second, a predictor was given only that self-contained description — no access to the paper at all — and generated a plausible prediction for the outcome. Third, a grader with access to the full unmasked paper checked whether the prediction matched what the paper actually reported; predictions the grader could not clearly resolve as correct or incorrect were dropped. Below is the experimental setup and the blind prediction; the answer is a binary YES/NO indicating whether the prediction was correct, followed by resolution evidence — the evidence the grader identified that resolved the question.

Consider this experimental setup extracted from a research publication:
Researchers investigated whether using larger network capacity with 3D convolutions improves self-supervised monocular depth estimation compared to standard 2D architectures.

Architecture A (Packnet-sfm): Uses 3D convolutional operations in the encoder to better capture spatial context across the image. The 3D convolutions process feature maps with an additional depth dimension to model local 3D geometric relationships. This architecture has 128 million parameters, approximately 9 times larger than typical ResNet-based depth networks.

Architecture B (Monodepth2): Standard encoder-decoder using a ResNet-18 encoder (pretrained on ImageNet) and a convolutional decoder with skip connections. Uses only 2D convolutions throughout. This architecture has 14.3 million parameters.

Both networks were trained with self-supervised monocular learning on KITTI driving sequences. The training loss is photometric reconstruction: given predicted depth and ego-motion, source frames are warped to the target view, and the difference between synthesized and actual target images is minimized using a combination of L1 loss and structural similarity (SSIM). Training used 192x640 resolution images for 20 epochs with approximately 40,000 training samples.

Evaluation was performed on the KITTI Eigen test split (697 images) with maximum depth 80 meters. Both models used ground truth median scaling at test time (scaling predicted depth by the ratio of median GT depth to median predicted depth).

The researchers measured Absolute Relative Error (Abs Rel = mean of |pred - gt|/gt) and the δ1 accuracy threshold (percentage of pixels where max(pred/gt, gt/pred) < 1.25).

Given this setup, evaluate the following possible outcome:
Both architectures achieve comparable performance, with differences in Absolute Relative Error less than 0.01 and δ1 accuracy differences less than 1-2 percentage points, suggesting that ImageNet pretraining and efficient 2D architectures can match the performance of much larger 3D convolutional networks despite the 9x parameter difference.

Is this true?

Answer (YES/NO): YES